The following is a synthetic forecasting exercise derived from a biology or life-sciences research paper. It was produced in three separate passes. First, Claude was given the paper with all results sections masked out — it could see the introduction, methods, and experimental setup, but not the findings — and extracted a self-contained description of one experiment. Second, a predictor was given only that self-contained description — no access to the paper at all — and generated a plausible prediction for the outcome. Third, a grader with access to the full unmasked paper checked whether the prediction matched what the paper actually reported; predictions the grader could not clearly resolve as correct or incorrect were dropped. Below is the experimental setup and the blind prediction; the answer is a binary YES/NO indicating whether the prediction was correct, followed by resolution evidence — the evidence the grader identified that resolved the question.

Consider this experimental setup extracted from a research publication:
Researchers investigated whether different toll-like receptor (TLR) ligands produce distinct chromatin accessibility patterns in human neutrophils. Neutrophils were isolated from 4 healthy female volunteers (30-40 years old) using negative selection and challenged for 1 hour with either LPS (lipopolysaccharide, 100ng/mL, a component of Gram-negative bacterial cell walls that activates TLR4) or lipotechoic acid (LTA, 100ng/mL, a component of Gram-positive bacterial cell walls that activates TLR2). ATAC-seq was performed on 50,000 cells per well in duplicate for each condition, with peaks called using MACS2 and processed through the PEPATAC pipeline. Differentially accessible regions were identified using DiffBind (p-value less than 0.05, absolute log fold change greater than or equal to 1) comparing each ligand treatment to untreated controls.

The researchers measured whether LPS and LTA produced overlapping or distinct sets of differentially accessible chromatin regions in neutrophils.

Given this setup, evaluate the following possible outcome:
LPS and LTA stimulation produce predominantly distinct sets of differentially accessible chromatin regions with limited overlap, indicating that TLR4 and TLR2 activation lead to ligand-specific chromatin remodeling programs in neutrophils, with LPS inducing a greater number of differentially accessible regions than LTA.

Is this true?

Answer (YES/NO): YES